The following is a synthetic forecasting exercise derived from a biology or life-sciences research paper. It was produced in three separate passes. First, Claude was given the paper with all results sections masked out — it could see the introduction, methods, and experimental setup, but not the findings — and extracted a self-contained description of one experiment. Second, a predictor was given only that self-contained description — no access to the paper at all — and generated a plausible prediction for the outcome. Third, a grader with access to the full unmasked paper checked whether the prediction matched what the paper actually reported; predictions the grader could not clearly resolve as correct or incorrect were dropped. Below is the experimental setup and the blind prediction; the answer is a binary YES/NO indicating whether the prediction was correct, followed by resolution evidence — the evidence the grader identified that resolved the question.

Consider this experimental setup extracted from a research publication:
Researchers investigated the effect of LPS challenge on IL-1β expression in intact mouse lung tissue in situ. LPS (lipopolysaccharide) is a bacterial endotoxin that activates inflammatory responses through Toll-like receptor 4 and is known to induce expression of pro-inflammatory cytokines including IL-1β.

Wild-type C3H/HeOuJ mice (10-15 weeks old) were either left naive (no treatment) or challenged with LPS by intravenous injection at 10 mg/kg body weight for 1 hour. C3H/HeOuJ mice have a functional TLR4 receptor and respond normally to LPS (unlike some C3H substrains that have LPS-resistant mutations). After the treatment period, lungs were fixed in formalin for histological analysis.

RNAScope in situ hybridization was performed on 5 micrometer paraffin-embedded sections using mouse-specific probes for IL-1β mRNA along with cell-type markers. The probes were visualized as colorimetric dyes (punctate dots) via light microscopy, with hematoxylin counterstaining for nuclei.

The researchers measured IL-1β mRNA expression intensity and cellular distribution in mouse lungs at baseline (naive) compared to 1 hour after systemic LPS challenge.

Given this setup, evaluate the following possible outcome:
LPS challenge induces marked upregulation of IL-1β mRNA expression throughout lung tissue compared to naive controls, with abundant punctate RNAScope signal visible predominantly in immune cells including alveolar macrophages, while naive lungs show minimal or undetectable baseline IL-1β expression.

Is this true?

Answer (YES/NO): NO